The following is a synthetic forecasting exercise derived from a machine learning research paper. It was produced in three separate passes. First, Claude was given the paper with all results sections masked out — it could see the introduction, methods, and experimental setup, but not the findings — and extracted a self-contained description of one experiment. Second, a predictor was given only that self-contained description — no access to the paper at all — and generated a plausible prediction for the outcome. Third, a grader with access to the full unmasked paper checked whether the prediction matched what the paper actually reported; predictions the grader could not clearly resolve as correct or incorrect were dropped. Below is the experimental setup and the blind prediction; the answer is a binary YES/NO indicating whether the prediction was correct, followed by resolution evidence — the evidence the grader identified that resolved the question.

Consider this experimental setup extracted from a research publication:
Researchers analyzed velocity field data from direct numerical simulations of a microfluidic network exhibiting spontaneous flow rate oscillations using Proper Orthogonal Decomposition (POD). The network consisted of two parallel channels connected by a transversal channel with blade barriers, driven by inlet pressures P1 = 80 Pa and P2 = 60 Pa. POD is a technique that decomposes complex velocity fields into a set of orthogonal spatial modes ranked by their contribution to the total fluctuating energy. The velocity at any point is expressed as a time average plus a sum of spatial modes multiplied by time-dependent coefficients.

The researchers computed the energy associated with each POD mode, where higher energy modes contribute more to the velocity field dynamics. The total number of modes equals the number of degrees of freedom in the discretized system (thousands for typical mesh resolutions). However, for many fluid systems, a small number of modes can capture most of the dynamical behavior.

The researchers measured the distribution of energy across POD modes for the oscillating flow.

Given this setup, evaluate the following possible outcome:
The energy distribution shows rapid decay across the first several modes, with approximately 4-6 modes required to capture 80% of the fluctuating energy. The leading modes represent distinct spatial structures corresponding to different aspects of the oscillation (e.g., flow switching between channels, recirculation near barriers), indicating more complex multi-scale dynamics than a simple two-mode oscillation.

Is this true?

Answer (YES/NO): NO